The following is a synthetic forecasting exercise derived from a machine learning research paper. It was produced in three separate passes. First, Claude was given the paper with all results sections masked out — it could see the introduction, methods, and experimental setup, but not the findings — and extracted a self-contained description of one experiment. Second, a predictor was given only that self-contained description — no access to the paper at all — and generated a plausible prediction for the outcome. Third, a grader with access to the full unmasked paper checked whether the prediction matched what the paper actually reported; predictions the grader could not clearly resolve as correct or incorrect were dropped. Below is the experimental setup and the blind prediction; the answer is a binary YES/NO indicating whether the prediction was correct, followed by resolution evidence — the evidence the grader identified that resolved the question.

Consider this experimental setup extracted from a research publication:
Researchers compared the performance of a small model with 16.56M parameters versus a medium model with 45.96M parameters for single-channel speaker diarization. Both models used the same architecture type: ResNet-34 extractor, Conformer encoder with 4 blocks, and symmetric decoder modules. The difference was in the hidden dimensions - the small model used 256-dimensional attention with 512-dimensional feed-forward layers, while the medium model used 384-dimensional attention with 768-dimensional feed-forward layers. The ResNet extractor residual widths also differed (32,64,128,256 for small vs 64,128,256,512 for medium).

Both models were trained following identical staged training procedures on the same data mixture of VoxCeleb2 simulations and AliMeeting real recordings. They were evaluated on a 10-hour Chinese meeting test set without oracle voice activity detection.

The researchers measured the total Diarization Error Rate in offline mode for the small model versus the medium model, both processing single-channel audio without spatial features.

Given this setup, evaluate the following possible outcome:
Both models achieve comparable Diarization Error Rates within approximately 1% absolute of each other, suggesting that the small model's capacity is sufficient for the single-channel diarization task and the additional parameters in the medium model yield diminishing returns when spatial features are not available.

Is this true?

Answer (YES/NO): YES